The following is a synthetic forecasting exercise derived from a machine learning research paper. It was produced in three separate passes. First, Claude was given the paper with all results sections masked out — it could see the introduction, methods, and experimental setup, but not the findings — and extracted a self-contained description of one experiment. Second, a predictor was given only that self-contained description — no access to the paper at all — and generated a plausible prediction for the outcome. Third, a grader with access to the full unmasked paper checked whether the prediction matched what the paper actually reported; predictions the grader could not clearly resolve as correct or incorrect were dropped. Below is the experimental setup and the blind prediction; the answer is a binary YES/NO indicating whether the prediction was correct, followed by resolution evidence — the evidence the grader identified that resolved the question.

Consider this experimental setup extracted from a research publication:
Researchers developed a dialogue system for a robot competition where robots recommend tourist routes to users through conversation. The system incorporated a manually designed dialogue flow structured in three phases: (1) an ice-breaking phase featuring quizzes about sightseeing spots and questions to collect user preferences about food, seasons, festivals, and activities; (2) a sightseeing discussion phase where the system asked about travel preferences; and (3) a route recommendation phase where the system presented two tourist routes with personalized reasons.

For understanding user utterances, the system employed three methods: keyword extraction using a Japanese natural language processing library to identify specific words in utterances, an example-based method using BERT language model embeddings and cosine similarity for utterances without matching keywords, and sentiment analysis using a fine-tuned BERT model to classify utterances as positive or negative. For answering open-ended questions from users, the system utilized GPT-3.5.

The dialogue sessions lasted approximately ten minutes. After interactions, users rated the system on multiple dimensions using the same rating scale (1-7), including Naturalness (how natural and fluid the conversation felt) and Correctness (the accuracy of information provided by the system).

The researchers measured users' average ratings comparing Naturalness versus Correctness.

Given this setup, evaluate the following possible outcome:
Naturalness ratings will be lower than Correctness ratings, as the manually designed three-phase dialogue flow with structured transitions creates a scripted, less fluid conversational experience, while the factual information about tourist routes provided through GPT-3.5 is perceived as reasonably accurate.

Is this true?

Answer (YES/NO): YES